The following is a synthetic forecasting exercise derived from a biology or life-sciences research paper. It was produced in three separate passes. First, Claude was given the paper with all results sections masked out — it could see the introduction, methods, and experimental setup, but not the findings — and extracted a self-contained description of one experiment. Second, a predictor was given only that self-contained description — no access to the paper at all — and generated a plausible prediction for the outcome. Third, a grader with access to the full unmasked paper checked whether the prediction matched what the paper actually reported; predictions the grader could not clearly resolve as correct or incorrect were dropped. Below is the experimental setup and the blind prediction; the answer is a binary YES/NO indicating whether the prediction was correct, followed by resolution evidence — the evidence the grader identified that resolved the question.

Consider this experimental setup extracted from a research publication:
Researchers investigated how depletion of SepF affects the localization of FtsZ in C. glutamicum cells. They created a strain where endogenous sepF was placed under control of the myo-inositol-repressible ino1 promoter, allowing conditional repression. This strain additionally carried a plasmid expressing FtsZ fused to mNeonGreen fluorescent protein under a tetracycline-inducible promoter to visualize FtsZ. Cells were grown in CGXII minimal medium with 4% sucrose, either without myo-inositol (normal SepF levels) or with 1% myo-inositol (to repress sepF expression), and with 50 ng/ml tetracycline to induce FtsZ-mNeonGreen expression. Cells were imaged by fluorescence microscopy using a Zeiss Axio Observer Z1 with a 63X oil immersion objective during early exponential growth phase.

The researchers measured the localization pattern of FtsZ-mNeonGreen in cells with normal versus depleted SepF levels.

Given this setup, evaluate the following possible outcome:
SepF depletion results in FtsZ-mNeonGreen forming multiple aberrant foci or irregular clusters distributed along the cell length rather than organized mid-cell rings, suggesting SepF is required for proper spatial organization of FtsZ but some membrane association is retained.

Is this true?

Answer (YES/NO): YES